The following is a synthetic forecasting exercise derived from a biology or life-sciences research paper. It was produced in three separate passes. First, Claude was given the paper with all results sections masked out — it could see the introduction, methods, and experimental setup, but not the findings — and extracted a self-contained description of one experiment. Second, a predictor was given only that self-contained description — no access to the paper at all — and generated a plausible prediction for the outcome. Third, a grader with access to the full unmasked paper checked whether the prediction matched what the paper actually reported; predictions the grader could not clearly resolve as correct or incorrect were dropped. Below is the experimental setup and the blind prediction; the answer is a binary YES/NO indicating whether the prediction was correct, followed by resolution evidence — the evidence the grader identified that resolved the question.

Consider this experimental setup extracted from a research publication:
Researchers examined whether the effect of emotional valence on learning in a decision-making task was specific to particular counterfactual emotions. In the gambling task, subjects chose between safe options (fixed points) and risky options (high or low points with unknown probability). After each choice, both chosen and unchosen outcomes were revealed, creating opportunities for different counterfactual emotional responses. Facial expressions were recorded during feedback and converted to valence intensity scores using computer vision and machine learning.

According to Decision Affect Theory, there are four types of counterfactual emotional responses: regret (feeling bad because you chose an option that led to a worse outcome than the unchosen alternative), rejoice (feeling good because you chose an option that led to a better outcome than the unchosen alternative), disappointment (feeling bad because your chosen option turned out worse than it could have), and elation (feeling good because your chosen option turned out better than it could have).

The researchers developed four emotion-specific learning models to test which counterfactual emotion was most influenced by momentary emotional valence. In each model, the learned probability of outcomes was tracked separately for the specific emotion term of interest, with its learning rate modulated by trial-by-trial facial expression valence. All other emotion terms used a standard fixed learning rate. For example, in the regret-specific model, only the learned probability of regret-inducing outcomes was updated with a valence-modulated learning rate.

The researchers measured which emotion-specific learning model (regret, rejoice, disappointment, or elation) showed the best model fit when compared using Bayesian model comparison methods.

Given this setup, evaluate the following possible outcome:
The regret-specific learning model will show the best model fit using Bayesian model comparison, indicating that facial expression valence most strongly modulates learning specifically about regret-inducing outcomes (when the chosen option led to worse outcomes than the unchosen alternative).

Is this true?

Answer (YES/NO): YES